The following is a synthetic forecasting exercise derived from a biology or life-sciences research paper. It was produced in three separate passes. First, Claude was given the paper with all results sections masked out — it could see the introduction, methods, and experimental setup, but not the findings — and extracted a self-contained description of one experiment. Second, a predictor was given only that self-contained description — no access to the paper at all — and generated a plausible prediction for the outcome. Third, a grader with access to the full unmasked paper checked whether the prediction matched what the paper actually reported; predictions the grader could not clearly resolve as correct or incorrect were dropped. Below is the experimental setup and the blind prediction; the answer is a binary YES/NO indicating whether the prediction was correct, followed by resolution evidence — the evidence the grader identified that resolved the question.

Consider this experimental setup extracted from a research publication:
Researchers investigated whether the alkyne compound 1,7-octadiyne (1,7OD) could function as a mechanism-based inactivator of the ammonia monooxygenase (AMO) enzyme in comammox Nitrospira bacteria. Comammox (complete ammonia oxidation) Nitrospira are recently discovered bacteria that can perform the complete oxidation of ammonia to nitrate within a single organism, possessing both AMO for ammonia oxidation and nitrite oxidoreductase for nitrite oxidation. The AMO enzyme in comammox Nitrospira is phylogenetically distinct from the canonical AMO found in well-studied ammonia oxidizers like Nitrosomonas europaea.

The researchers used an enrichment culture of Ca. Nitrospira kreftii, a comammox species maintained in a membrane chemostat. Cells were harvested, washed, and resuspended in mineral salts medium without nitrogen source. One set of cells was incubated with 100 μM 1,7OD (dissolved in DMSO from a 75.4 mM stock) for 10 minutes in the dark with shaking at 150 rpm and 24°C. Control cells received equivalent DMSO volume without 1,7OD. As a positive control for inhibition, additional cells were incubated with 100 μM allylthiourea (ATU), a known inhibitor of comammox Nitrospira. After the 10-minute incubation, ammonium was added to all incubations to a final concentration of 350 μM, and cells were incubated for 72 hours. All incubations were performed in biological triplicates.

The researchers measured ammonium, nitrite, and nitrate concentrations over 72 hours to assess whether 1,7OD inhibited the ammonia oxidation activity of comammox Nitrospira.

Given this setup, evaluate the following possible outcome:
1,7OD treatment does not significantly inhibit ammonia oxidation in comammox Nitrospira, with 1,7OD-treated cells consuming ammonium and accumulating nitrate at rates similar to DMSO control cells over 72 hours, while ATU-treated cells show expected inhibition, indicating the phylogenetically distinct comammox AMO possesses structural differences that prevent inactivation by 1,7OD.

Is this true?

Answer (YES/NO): NO